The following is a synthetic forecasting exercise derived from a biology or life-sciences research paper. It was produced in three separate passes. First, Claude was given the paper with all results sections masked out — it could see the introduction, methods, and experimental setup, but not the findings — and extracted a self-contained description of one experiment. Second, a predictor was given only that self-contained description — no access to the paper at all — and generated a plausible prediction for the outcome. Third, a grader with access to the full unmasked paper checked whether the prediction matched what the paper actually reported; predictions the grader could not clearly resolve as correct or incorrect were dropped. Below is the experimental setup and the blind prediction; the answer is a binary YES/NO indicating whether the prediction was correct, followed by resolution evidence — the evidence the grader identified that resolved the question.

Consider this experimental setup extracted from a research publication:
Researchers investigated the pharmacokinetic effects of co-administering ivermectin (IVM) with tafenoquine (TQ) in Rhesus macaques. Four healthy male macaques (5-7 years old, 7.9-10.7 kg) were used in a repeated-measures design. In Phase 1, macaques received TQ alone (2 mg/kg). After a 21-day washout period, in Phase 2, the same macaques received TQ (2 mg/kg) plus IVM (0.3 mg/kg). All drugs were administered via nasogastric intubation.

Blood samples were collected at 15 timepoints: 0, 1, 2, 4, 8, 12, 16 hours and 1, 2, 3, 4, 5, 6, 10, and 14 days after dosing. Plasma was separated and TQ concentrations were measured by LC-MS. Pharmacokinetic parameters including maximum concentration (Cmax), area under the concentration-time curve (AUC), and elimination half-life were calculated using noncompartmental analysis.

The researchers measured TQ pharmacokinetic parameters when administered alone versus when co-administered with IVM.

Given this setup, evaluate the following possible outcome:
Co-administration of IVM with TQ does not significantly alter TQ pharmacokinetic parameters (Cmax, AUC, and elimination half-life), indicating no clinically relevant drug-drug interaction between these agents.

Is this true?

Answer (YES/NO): YES